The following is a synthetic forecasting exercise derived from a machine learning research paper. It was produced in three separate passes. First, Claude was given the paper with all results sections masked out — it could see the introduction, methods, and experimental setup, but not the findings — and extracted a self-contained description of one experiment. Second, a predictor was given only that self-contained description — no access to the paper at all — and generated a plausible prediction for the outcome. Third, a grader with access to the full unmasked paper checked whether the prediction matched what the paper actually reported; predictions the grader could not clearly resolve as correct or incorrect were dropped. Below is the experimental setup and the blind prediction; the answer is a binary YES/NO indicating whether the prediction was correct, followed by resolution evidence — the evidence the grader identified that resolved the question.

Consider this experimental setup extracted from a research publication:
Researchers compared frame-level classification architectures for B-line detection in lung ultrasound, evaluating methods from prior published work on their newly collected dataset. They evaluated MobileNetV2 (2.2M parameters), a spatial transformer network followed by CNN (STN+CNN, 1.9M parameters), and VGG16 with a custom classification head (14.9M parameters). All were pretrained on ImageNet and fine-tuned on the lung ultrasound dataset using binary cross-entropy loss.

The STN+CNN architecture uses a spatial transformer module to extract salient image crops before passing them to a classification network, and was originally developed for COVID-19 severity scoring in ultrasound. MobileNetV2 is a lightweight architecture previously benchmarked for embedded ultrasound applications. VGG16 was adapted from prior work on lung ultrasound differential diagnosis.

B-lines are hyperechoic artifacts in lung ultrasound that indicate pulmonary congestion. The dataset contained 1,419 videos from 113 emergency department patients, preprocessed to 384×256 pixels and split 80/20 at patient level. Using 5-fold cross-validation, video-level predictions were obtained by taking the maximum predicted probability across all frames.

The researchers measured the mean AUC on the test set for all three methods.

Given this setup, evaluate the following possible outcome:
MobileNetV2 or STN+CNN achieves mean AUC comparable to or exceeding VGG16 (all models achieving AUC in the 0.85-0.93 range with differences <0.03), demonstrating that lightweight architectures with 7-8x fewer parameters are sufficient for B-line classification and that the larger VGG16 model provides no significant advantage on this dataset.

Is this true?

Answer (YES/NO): YES